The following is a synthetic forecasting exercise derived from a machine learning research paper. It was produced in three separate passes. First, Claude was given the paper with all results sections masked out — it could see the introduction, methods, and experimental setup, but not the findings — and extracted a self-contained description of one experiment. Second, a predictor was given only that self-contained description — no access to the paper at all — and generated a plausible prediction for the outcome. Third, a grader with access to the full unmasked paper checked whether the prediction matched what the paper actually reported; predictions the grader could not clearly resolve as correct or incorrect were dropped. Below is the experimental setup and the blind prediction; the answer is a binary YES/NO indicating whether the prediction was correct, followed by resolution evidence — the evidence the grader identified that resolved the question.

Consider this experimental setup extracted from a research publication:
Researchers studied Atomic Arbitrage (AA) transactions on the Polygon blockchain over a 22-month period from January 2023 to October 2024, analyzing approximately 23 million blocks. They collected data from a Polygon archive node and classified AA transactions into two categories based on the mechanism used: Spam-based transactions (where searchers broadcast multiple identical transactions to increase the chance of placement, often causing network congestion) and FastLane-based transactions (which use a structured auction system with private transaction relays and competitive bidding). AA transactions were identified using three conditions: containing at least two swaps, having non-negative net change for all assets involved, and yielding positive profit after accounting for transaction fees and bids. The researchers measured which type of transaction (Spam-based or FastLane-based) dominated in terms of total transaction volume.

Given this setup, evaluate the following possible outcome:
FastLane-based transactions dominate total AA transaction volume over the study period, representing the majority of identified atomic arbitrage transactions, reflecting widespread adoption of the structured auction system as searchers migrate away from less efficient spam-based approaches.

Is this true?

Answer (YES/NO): NO